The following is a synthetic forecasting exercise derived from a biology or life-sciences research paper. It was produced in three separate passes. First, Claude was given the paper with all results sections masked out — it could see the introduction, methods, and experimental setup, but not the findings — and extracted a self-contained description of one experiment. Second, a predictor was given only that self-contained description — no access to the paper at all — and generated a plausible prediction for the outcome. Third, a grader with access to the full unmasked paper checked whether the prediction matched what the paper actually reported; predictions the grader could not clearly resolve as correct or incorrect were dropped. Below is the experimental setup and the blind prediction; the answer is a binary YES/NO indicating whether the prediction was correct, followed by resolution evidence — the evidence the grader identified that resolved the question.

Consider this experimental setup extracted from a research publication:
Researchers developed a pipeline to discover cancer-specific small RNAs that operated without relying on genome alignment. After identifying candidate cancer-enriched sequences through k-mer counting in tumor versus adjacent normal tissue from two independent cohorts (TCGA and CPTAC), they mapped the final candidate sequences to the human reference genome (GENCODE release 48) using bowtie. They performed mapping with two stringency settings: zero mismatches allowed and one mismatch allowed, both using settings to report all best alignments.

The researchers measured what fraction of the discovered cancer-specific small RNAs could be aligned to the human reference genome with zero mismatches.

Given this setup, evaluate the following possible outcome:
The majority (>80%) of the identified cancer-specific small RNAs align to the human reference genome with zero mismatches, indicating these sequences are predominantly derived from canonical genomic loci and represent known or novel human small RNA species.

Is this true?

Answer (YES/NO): NO